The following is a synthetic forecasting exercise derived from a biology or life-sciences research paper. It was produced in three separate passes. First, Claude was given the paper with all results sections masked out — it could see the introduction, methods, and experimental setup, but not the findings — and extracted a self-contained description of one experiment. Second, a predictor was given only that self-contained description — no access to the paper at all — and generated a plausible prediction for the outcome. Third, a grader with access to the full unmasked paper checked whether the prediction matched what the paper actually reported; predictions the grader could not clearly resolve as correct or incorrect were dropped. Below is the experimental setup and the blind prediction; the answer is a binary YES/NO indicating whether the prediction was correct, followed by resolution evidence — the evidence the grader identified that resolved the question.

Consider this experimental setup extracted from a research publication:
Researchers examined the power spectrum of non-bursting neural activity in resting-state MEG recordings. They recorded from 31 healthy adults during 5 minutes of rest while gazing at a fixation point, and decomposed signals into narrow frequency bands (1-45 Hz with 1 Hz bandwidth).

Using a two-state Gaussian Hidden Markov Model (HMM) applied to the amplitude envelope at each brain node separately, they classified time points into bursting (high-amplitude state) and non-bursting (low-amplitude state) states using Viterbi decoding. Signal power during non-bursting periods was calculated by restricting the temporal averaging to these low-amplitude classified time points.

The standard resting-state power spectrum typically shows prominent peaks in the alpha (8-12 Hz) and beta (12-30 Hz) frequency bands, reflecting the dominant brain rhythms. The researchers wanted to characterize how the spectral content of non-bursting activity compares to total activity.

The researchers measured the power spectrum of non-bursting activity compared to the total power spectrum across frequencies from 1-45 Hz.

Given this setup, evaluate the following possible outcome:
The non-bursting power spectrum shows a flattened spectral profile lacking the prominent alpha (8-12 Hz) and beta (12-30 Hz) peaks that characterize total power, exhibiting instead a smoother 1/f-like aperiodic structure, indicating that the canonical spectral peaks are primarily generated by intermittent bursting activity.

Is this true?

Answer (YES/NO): NO